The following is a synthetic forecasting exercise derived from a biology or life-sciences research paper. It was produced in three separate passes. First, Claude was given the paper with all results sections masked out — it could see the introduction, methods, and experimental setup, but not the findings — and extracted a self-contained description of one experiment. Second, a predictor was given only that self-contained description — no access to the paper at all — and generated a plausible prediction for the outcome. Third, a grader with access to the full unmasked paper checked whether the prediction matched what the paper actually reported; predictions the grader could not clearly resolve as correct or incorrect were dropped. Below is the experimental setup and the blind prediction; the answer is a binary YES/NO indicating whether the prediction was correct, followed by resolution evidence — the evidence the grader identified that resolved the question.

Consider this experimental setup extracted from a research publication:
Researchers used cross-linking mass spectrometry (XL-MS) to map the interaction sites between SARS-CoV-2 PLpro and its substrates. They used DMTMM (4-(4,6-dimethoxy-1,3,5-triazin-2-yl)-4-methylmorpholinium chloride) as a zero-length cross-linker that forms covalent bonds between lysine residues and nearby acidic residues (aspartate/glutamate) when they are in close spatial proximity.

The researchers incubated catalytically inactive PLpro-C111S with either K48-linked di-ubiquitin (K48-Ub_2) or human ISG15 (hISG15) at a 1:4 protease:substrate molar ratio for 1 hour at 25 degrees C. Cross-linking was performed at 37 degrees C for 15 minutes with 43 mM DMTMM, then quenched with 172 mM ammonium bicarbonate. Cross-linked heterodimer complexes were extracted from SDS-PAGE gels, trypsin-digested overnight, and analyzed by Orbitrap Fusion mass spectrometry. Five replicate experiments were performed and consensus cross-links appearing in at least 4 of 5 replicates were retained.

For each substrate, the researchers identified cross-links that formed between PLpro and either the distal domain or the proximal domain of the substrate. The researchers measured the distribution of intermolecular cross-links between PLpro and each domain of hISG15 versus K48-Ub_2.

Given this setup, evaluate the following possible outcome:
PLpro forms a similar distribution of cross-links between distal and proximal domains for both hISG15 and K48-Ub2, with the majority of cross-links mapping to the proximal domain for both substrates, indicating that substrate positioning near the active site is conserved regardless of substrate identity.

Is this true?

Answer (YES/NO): NO